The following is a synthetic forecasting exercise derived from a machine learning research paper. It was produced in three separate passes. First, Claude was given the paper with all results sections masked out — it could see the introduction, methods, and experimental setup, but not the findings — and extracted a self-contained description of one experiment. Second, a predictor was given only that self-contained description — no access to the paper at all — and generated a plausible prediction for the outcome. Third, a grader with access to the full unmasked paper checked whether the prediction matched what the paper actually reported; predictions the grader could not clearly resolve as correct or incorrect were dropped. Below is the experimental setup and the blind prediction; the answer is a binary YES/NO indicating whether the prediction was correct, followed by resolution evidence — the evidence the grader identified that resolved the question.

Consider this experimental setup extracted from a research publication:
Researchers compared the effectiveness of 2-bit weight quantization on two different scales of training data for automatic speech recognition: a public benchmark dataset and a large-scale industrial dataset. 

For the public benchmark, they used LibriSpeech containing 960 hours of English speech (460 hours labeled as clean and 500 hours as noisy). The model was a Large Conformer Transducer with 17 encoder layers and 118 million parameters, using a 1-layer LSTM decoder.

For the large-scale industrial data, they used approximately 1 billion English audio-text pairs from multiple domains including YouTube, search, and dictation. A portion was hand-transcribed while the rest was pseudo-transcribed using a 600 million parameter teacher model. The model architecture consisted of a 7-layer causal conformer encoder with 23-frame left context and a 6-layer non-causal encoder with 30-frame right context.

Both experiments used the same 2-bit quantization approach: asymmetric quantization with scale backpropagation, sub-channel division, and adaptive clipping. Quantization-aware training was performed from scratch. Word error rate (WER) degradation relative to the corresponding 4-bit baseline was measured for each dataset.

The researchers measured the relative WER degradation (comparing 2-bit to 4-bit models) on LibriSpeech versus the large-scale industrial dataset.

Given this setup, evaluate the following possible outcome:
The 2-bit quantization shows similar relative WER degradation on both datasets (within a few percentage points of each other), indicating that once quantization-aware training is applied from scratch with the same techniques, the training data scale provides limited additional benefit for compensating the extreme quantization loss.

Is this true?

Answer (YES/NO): NO